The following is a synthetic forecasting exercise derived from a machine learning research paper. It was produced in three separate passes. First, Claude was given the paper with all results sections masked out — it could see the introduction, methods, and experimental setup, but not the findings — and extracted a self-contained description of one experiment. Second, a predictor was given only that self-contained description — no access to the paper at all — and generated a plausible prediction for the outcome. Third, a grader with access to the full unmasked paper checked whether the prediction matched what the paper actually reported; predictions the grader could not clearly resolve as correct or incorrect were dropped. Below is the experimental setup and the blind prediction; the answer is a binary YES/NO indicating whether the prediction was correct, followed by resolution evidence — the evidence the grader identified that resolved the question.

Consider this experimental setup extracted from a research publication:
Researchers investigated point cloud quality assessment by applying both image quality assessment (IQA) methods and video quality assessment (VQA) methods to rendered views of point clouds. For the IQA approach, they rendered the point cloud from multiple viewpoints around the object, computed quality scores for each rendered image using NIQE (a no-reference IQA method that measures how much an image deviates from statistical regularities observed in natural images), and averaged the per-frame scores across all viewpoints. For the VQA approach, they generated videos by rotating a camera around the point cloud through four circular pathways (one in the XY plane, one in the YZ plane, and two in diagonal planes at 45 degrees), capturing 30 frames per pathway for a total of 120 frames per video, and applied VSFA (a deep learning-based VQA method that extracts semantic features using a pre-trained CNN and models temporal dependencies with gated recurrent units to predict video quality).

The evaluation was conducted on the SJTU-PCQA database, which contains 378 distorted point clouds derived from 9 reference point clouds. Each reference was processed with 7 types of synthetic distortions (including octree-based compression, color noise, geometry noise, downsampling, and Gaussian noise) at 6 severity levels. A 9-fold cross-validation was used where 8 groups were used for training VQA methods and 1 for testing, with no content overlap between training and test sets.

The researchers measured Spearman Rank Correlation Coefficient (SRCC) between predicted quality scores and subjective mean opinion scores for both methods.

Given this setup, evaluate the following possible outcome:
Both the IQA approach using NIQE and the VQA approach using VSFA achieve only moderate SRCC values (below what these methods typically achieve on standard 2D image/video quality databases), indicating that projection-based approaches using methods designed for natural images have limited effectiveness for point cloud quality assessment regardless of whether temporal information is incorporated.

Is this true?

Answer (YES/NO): NO